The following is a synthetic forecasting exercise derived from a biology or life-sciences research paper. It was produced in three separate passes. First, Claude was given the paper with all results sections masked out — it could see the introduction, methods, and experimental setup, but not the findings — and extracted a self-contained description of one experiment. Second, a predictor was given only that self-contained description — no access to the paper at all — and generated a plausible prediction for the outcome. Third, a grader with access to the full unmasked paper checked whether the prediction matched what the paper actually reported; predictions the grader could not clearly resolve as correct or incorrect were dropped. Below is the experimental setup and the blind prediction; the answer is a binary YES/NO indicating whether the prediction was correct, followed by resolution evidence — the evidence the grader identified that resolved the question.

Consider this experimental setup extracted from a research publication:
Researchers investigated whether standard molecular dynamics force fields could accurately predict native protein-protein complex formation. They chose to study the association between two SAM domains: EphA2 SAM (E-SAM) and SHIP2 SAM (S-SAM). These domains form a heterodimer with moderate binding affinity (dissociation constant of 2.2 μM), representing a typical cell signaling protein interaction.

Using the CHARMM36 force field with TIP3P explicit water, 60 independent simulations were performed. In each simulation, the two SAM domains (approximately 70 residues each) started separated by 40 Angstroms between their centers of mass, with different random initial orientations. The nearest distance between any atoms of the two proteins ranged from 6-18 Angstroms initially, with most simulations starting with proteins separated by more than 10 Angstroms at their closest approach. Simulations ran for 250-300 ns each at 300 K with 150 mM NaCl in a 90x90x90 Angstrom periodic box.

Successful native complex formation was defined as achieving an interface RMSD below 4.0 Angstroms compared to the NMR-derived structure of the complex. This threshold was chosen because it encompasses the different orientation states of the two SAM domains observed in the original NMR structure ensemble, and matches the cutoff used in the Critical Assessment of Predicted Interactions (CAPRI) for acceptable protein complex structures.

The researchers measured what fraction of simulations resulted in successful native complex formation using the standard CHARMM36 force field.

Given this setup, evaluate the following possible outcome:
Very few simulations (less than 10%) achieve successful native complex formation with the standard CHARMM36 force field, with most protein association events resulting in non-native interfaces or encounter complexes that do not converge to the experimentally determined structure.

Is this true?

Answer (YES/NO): YES